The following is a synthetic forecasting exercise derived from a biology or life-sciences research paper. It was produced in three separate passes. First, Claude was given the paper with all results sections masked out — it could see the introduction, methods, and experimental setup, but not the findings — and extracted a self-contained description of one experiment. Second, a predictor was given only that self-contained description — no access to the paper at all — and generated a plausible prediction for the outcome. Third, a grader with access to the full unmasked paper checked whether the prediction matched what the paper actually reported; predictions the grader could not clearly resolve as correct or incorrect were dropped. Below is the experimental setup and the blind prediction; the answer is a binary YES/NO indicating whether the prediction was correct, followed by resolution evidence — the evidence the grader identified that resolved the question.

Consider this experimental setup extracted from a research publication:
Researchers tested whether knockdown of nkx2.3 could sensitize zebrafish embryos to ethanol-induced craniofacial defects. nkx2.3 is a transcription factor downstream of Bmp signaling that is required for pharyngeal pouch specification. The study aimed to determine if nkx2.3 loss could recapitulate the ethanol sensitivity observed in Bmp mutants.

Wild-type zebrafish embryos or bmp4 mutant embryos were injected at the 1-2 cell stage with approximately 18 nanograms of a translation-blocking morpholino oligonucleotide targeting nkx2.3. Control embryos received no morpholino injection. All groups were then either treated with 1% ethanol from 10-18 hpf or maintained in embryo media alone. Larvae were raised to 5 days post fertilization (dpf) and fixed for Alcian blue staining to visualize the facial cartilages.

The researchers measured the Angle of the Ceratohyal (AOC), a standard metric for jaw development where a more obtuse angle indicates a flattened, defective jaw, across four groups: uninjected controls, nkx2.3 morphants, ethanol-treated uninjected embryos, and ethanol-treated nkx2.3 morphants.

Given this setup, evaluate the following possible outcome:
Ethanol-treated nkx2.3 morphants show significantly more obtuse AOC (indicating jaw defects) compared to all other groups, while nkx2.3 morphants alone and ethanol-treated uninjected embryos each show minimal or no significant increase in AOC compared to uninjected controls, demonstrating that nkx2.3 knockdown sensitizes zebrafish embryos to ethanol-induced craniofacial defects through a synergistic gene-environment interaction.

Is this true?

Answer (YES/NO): NO